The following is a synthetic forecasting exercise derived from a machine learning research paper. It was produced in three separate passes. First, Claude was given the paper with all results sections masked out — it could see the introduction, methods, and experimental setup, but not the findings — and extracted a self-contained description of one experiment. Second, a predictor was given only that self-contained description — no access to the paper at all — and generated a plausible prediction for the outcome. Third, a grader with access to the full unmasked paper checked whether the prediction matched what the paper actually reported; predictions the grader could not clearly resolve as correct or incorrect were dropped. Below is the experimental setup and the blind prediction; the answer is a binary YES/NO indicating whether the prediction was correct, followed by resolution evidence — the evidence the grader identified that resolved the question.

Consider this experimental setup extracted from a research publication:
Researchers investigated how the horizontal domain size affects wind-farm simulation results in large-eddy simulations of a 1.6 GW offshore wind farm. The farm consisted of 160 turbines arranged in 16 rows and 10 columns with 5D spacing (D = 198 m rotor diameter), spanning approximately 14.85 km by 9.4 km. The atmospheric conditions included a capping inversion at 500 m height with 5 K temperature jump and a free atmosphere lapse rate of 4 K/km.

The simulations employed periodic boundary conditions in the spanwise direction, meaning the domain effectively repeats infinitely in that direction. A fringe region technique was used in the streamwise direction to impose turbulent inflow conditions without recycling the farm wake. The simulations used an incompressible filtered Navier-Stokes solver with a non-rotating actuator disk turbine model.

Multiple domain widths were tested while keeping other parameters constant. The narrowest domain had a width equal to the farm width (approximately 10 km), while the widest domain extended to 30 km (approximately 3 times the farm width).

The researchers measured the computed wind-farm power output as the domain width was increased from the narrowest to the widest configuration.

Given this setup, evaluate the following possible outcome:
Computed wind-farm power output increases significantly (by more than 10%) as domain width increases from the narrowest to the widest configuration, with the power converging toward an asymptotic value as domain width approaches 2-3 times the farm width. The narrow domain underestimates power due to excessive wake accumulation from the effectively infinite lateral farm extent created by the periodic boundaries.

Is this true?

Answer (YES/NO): NO